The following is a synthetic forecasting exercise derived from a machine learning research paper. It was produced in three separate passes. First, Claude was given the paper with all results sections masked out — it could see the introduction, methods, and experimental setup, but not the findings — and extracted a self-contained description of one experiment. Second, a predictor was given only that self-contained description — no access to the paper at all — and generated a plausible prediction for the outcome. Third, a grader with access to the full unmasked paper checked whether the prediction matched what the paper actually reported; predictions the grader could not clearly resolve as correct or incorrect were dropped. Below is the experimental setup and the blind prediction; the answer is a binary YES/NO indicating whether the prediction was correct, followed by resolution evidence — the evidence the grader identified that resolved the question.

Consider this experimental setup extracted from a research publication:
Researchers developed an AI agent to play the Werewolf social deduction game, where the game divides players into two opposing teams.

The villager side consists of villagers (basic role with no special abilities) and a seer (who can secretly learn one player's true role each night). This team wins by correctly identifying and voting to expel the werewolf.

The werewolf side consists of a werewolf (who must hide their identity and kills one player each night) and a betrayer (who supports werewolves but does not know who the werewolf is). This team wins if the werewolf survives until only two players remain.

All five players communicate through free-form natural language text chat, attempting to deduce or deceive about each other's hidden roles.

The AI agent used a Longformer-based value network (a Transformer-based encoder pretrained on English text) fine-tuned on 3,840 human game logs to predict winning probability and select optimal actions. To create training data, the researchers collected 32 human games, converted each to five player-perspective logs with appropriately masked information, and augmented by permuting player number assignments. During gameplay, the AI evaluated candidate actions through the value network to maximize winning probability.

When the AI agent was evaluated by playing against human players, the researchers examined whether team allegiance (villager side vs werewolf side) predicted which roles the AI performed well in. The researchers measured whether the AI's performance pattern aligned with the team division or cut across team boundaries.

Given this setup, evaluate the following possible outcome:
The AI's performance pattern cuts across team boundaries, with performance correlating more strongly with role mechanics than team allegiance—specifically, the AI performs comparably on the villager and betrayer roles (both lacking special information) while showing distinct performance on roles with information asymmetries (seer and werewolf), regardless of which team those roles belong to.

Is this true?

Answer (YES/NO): YES